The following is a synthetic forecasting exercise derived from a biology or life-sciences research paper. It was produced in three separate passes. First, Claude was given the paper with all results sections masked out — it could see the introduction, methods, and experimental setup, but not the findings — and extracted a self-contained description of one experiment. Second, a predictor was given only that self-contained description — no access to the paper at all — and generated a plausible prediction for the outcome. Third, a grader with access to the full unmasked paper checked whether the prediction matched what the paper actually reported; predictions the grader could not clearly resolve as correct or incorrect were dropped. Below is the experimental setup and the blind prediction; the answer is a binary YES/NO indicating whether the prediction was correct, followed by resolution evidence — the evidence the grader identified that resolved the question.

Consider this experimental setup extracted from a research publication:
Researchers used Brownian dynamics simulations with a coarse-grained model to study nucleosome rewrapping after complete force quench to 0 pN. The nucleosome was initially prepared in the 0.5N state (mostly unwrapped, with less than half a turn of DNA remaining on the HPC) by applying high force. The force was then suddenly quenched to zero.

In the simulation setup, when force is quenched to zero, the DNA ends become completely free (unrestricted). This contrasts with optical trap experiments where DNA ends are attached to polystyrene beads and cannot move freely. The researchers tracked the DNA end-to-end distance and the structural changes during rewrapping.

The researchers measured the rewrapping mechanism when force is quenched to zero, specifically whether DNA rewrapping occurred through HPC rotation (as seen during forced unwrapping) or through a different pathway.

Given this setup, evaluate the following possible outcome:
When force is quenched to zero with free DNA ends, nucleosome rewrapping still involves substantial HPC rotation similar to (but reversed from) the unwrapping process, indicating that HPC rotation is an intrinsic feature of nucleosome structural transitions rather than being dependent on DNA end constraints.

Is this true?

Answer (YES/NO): NO